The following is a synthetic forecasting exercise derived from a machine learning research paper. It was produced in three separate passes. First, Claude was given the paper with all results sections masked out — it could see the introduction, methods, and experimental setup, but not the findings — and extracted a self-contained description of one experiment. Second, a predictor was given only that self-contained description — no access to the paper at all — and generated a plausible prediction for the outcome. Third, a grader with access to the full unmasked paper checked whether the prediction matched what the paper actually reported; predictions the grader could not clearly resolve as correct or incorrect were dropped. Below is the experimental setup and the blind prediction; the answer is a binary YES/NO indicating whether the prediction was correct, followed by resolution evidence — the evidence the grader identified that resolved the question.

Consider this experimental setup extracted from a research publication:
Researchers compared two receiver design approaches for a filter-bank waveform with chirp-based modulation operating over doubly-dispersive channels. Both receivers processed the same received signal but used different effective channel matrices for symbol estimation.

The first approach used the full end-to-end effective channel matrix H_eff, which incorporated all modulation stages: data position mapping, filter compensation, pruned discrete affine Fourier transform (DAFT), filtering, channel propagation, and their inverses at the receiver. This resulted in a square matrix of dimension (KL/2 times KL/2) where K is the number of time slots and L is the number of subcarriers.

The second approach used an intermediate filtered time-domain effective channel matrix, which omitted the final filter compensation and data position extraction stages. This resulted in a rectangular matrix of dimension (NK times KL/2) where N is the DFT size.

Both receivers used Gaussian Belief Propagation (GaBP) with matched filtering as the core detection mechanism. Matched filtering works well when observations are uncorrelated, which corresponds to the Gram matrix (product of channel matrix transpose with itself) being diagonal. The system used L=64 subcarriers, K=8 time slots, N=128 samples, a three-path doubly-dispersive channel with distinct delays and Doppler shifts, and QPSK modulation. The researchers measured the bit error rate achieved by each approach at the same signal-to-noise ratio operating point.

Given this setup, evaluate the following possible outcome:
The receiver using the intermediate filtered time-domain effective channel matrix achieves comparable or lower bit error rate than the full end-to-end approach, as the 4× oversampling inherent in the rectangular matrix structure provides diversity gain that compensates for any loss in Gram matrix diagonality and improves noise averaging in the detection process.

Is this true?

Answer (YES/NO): NO